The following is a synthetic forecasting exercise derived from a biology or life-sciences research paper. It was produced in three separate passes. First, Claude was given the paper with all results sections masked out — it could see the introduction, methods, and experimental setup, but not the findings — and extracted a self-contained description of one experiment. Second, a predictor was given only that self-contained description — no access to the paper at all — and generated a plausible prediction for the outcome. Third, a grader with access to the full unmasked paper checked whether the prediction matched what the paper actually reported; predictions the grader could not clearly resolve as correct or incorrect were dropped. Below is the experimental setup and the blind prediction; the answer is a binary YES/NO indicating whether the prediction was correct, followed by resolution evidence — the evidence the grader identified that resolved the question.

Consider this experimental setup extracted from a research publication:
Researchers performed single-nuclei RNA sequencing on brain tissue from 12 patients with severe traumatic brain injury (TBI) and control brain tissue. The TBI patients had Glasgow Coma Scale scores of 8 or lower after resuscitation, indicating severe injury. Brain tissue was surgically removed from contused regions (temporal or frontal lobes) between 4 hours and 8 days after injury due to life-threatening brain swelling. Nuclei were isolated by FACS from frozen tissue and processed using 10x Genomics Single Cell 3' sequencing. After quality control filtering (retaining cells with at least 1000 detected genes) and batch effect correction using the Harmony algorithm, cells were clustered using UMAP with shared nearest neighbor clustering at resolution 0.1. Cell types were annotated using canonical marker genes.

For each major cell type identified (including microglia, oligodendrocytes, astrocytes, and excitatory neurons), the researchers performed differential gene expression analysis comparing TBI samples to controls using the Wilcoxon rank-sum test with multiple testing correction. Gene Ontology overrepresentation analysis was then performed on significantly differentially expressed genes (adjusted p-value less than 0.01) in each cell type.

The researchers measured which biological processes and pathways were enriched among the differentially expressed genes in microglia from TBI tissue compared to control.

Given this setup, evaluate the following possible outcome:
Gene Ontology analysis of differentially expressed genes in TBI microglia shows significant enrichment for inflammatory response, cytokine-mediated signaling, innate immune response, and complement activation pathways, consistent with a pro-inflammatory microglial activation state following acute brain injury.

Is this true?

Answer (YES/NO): NO